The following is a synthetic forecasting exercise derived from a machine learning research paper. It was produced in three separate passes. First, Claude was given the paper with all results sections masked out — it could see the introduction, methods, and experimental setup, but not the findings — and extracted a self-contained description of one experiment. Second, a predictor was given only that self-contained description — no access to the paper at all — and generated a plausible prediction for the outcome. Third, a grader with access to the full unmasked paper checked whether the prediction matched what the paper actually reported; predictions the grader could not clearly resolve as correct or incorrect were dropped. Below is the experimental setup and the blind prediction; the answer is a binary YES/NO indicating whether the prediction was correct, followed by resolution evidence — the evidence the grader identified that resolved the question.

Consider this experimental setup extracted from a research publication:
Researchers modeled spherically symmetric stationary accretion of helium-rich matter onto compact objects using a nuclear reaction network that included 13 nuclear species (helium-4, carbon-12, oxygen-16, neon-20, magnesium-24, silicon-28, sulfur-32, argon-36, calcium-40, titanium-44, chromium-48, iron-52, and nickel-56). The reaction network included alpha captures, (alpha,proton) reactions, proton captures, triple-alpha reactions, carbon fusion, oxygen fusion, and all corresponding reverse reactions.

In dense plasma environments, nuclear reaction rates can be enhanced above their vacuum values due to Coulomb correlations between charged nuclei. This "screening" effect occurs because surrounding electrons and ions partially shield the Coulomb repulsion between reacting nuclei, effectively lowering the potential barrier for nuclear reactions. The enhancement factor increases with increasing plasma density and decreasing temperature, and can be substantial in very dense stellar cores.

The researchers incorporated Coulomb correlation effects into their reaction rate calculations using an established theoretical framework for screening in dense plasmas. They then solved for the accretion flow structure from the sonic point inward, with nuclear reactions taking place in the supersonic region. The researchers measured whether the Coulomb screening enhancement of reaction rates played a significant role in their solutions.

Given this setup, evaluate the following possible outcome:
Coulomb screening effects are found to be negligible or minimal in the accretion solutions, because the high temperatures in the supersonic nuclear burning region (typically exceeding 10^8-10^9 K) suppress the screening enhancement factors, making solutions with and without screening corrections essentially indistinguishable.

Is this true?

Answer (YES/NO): NO